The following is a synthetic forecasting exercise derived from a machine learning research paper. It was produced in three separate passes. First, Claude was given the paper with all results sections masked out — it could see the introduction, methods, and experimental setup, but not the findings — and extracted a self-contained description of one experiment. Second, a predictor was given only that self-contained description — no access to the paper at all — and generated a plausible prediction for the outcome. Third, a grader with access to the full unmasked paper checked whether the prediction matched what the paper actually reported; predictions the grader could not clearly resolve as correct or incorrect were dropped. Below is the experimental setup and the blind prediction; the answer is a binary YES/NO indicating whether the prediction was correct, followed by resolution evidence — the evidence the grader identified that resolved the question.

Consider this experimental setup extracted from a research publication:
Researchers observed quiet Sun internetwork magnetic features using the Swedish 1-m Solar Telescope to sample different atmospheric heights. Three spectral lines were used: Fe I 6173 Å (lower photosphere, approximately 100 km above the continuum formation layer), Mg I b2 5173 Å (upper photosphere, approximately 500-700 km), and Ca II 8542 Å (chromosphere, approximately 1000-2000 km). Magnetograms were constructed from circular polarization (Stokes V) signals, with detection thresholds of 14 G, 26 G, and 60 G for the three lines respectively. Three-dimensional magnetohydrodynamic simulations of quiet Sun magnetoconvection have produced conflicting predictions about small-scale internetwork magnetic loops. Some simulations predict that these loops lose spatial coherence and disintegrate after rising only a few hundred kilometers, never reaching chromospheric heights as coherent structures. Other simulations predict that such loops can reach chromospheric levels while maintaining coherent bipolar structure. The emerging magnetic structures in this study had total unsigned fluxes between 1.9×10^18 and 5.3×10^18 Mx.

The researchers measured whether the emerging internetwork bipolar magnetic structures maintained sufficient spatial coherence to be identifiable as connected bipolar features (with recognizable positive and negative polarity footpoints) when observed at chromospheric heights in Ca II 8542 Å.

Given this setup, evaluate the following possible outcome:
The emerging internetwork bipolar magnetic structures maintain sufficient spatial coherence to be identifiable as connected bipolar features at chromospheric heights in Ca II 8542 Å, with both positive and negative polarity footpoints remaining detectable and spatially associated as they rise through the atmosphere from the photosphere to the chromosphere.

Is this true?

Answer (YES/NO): YES